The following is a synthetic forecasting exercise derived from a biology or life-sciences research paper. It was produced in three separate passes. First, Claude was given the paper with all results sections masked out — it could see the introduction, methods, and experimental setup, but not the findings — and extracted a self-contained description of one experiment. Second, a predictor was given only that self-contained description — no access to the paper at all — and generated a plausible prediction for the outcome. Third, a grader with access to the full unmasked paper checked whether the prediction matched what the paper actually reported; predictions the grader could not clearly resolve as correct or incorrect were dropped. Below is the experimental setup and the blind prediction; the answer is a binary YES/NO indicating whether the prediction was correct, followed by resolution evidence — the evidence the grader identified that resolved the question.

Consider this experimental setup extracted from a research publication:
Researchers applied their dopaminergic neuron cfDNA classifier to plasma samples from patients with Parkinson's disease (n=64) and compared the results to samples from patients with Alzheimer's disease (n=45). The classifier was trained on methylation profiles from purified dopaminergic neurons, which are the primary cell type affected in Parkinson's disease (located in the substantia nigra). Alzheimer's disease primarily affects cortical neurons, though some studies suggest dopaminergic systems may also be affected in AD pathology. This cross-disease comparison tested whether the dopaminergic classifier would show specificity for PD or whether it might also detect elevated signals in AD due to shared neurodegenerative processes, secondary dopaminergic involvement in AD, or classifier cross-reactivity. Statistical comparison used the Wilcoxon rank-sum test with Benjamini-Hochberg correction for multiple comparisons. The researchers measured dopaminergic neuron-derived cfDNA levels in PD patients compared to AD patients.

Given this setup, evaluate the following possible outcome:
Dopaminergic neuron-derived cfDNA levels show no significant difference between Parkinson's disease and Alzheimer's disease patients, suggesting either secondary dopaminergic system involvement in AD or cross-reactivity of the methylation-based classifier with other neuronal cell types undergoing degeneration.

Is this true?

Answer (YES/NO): NO